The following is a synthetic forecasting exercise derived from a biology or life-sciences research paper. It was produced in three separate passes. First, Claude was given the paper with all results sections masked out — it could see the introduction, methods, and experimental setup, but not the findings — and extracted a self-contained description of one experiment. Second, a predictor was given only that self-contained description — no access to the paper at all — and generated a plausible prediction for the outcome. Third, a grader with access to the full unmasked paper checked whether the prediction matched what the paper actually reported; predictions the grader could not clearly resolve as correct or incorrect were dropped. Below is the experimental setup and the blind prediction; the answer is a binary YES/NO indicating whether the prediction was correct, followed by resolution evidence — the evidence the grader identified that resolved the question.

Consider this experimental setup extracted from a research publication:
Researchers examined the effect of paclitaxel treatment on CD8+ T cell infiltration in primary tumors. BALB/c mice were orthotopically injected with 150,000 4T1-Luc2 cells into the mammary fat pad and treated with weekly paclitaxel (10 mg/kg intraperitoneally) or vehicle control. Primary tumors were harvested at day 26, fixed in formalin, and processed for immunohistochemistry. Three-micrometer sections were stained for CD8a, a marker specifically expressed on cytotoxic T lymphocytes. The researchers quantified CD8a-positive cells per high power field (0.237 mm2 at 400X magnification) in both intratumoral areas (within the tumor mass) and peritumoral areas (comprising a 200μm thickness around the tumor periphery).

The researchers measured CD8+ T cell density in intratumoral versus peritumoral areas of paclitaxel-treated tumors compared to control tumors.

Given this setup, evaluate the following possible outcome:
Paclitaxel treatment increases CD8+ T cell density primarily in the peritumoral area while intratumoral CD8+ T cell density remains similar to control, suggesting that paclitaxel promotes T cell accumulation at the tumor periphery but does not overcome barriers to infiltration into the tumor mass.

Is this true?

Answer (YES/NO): NO